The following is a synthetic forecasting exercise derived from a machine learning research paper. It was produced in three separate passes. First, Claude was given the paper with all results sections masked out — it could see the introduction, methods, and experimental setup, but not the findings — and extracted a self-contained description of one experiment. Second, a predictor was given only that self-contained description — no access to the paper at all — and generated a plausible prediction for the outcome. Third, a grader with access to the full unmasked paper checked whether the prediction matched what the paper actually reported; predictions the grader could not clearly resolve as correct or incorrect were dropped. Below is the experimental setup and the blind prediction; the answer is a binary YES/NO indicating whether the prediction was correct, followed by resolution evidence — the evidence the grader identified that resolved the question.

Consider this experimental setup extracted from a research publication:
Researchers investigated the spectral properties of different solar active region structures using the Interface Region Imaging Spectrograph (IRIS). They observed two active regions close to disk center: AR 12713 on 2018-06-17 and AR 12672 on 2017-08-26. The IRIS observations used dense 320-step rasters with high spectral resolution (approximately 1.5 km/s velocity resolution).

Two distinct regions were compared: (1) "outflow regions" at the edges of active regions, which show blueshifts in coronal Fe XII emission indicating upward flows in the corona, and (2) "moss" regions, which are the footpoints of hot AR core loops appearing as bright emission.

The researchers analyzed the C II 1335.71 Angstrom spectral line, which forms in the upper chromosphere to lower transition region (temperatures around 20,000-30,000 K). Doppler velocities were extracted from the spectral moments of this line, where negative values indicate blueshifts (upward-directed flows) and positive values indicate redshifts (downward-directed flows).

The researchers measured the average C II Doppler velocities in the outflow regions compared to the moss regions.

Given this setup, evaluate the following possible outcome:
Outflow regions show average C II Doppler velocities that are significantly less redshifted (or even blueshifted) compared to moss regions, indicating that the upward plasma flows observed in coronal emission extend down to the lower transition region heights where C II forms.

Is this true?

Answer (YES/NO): YES